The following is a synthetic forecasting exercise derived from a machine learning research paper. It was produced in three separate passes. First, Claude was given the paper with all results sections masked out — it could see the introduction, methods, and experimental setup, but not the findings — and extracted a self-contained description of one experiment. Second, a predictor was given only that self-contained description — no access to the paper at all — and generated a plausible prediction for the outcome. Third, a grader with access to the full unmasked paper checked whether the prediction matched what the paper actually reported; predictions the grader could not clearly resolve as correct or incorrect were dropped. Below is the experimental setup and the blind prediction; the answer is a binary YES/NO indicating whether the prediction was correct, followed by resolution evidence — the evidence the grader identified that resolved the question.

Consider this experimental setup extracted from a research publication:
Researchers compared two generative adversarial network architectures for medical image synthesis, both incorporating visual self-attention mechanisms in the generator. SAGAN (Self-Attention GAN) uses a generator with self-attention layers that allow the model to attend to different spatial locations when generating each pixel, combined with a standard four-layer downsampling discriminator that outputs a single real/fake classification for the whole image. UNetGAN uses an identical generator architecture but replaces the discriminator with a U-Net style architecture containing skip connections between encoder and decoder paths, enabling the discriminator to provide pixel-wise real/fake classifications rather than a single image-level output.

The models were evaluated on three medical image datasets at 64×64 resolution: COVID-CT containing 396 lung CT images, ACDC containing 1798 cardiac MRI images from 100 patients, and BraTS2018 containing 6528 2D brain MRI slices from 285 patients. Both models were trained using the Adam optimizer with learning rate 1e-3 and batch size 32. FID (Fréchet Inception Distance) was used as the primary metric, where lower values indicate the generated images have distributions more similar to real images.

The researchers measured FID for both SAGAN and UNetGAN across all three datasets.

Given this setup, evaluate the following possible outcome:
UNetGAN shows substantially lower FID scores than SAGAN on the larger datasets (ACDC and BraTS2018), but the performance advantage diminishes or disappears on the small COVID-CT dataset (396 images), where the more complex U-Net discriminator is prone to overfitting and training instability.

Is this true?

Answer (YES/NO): NO